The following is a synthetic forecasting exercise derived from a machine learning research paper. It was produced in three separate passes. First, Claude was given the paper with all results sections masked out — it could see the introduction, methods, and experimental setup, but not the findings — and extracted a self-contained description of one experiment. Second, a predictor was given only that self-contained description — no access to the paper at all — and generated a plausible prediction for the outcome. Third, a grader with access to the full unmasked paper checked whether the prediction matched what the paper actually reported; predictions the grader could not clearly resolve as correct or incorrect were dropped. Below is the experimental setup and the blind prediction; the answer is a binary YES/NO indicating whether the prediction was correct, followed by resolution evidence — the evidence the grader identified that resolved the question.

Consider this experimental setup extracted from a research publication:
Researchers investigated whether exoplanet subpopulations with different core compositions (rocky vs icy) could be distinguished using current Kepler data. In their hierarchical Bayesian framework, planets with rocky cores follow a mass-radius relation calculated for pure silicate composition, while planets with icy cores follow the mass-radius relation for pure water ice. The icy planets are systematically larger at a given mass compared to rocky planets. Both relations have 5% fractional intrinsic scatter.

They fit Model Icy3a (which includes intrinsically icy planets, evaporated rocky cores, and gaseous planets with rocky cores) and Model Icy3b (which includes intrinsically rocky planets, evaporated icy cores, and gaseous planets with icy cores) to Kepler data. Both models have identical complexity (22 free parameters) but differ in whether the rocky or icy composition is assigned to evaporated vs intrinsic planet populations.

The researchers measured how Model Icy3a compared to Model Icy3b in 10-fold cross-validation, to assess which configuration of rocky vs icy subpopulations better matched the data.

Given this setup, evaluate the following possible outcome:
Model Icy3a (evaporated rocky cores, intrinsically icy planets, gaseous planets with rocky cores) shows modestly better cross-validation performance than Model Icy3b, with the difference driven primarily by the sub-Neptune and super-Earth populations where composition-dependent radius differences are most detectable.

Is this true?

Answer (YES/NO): NO